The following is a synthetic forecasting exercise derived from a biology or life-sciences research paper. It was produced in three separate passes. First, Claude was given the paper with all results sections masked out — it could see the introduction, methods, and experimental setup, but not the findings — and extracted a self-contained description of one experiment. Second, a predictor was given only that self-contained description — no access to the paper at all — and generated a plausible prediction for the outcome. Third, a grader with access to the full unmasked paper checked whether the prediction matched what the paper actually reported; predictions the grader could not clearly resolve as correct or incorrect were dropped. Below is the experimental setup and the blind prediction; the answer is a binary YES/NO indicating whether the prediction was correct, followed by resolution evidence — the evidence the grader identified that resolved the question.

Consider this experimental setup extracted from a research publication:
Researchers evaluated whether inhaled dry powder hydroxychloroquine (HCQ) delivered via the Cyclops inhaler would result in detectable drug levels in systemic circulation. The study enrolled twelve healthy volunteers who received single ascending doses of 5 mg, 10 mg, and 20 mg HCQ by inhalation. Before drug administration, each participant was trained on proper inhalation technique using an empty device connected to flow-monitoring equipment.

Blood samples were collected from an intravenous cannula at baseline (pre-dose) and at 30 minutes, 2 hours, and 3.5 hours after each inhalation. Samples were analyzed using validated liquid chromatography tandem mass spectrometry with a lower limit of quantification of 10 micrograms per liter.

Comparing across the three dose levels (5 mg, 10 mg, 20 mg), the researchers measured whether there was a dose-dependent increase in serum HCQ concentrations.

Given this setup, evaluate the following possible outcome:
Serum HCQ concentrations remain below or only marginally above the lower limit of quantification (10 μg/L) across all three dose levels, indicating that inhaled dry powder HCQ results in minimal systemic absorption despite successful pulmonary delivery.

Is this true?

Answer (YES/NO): YES